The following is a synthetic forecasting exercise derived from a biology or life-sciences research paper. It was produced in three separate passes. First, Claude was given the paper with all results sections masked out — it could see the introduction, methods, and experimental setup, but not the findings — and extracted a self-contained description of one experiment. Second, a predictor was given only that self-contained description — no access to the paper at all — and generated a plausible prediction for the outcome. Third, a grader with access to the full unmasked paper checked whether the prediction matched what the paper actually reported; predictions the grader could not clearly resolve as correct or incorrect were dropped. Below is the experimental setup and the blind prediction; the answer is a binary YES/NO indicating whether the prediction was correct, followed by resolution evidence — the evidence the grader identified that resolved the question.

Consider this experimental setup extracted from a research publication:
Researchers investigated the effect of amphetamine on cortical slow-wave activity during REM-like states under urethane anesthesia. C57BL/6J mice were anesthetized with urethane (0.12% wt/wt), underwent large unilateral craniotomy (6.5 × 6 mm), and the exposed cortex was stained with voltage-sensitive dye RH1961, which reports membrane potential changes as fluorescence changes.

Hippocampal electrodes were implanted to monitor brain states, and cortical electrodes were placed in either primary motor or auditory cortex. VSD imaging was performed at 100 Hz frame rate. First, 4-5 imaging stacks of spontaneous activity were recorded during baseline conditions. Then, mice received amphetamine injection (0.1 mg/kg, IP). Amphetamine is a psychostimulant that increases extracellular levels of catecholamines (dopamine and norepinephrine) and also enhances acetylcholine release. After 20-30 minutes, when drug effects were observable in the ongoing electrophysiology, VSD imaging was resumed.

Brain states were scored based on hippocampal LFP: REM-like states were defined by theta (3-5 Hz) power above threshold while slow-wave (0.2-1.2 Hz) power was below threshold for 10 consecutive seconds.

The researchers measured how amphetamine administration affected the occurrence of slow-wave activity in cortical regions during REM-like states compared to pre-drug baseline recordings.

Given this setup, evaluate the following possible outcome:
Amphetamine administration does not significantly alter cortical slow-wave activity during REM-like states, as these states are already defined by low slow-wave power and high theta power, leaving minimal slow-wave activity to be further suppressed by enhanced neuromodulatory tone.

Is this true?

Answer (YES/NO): NO